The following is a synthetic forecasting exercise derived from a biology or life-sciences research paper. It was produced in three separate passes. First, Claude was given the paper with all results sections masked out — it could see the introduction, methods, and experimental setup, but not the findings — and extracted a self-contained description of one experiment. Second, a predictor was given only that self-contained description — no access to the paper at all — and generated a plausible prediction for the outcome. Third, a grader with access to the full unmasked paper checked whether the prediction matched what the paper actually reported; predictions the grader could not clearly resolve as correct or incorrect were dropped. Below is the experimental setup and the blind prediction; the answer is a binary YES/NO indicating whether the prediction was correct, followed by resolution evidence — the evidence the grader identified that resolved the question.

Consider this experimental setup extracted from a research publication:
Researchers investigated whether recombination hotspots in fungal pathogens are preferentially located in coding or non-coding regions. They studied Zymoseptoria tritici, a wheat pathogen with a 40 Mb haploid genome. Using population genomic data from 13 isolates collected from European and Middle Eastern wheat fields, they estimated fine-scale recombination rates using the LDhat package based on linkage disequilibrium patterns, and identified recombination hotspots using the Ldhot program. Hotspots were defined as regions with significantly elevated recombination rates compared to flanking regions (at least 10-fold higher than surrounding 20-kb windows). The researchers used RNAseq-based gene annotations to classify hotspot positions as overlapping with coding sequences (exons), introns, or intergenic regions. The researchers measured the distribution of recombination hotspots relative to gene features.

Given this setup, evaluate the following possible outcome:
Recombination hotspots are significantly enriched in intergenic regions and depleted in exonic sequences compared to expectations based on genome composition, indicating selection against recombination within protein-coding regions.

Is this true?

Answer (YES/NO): NO